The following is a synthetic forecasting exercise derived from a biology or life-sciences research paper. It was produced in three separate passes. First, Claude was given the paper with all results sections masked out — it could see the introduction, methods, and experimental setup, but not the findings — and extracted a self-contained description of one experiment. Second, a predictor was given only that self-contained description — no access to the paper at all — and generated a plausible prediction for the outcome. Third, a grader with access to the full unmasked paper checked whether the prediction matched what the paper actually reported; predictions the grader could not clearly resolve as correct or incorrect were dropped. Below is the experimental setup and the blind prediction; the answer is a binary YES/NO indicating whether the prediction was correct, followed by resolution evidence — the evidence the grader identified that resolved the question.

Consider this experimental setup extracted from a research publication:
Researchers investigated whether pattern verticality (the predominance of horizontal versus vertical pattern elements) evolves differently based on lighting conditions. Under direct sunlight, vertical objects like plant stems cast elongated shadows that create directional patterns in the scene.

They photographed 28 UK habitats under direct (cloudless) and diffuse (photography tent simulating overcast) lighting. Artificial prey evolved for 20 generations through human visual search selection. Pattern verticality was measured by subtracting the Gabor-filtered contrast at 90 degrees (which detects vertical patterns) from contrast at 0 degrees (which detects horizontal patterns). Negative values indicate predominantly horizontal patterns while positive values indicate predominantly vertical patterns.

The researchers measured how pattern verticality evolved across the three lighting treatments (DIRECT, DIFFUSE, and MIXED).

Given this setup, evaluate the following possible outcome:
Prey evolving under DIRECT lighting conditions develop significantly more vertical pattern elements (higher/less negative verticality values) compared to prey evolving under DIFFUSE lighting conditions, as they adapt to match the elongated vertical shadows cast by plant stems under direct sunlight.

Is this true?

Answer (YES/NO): YES